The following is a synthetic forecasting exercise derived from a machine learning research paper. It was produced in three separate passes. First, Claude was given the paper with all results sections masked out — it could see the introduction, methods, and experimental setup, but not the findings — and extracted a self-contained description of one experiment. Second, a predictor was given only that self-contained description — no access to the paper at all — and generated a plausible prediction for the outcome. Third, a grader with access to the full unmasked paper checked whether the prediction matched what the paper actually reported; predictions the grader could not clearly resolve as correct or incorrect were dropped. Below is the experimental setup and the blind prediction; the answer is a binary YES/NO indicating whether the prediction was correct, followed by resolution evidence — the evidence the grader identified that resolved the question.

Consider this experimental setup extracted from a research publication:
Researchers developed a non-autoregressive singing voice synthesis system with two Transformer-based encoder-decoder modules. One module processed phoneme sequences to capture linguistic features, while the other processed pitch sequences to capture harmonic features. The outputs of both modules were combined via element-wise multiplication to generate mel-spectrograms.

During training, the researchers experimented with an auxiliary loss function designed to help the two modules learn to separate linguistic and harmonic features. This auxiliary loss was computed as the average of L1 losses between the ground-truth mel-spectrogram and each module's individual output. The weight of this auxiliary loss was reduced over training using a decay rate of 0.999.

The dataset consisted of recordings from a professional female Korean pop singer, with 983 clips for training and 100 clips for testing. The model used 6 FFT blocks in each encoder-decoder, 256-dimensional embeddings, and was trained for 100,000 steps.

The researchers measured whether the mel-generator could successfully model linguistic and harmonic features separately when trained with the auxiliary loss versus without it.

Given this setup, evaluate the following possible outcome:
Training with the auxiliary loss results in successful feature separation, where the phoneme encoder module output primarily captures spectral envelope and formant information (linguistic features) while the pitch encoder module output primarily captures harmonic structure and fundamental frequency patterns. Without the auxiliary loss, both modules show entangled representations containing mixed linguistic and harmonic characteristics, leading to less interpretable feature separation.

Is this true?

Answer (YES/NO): NO